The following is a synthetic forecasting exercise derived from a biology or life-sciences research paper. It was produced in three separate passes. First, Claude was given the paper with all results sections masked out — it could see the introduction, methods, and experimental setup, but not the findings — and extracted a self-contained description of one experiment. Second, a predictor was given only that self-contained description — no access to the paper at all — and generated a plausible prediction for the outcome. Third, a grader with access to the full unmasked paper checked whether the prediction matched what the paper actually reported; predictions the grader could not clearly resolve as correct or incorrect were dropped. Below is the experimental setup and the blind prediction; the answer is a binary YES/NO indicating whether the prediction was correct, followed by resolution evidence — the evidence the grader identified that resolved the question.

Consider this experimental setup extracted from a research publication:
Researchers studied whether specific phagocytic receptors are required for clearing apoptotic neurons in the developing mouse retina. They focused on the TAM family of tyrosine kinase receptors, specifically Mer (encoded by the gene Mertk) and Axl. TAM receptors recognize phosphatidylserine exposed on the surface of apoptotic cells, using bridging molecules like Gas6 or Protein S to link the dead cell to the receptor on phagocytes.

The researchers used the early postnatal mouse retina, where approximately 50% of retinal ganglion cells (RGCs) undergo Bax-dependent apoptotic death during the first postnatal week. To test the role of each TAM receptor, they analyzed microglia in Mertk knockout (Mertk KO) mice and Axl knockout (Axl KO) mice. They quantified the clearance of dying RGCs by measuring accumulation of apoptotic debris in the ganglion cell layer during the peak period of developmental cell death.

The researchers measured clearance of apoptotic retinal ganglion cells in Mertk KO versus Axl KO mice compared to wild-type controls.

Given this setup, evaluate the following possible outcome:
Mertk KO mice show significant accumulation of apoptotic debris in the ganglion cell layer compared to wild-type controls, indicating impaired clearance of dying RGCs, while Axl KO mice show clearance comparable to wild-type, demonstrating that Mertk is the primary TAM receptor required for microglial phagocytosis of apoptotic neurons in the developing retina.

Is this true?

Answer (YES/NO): YES